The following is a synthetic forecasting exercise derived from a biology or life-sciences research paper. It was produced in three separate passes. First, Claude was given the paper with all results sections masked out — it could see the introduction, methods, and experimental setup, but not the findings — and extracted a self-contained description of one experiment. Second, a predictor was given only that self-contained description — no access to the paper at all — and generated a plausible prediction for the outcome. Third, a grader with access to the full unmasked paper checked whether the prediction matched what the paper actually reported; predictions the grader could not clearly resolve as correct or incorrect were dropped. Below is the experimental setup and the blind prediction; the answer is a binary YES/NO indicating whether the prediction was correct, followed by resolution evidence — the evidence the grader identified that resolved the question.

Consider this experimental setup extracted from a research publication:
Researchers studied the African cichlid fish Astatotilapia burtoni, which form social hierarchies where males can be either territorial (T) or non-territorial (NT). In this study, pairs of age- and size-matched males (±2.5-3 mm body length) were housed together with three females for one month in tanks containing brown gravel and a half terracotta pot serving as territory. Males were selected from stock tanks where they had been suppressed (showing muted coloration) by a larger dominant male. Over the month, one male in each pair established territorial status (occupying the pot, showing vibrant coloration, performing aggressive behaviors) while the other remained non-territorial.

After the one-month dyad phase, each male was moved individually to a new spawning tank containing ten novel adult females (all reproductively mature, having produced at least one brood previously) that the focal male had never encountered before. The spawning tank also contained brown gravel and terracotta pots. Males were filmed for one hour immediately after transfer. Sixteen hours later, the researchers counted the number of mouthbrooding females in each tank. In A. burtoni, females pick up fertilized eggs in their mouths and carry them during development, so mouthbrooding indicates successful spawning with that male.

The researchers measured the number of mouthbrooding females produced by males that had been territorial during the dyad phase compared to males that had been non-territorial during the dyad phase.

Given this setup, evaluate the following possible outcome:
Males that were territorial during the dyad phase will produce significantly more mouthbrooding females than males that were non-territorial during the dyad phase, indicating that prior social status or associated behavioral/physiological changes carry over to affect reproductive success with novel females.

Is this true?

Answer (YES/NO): YES